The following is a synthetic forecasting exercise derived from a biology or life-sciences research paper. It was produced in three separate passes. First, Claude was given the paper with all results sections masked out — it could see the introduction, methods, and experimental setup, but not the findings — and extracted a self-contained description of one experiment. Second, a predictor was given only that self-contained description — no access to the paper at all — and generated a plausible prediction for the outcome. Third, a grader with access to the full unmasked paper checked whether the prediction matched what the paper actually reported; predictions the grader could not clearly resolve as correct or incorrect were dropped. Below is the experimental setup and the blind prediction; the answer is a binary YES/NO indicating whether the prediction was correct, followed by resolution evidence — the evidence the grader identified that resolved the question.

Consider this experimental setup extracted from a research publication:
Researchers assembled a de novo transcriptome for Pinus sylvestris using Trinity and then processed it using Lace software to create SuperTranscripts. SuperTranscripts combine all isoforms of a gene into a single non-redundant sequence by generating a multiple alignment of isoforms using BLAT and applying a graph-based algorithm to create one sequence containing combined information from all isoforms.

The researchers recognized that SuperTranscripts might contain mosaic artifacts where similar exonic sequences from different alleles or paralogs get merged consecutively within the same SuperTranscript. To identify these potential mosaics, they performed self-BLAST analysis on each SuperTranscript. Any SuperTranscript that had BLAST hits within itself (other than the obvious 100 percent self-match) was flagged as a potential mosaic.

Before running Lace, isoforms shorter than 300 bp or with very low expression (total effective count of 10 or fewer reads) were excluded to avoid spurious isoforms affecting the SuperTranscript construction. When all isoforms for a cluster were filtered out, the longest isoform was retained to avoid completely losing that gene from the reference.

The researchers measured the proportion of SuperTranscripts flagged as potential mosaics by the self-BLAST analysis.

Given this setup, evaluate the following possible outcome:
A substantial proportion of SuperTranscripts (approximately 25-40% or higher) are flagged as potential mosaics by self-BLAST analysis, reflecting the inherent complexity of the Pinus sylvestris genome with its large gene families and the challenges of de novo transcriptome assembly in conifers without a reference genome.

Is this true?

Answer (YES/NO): NO